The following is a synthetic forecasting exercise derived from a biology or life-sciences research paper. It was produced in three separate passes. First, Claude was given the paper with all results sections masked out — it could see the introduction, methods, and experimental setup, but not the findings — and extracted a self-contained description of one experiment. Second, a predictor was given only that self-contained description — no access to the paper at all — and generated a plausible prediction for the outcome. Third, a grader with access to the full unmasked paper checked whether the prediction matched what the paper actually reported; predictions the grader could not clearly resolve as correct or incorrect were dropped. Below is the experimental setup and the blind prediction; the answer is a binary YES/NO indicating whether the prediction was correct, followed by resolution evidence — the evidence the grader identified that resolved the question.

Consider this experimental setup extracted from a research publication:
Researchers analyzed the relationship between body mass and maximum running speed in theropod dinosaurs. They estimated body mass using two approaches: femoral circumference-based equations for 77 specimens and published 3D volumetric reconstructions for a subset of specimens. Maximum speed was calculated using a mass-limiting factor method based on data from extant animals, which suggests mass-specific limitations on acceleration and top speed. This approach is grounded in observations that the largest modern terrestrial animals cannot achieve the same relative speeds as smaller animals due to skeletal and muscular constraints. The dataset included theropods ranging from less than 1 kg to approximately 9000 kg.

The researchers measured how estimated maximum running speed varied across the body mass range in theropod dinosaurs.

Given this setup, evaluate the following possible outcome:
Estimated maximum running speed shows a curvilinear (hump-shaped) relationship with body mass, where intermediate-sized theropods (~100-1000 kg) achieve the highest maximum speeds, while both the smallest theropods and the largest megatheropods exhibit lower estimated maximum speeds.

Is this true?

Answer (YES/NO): NO